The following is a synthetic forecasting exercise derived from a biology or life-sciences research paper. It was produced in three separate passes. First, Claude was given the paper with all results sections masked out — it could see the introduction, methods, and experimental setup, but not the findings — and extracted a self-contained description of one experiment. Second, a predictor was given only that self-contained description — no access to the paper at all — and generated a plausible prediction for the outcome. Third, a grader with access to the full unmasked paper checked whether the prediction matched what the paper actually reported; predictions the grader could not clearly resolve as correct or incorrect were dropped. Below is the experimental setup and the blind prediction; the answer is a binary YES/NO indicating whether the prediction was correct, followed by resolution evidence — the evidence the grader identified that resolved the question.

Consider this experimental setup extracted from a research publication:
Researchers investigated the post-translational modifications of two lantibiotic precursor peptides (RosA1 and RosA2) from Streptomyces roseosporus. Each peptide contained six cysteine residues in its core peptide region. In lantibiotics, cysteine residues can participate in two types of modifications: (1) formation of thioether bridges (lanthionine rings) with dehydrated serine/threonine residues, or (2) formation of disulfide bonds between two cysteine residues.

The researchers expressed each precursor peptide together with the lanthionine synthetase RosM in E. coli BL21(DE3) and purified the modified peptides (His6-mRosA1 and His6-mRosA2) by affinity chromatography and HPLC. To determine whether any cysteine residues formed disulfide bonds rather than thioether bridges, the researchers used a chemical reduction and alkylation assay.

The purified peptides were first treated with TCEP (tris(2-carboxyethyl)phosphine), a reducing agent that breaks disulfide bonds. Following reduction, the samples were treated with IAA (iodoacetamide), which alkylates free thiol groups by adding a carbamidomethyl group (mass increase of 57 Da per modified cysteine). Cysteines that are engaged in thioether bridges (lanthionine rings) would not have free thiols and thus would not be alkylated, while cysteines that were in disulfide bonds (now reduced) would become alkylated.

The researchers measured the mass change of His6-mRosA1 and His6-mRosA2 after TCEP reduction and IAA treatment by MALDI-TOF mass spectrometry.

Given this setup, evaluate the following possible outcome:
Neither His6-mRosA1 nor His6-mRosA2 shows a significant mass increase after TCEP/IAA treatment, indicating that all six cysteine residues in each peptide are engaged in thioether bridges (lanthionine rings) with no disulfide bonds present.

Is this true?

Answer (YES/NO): NO